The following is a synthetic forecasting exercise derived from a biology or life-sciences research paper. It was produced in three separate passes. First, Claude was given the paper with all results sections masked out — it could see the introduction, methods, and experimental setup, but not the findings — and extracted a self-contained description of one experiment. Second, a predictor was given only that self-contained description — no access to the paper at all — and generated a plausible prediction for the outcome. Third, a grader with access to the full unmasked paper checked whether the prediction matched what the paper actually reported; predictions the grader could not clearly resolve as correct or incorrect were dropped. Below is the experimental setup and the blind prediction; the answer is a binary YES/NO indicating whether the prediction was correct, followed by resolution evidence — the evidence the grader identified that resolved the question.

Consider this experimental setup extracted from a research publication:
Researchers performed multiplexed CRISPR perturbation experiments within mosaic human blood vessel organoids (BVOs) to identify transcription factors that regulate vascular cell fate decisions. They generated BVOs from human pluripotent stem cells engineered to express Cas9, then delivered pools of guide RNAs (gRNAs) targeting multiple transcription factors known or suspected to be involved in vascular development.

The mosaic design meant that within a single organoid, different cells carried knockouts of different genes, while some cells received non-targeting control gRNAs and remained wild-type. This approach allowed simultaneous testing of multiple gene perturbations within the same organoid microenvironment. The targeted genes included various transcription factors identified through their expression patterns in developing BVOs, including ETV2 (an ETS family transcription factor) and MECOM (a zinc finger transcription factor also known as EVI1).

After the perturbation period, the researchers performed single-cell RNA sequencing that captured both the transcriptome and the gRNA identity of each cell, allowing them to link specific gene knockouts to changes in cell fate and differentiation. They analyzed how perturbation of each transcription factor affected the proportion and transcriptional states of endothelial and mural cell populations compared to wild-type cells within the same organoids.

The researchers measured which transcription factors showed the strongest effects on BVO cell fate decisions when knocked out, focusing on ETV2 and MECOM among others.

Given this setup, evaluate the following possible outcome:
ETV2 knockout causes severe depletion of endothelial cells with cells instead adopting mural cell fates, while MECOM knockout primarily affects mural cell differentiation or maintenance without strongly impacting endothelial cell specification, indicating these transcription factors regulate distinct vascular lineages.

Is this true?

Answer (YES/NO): YES